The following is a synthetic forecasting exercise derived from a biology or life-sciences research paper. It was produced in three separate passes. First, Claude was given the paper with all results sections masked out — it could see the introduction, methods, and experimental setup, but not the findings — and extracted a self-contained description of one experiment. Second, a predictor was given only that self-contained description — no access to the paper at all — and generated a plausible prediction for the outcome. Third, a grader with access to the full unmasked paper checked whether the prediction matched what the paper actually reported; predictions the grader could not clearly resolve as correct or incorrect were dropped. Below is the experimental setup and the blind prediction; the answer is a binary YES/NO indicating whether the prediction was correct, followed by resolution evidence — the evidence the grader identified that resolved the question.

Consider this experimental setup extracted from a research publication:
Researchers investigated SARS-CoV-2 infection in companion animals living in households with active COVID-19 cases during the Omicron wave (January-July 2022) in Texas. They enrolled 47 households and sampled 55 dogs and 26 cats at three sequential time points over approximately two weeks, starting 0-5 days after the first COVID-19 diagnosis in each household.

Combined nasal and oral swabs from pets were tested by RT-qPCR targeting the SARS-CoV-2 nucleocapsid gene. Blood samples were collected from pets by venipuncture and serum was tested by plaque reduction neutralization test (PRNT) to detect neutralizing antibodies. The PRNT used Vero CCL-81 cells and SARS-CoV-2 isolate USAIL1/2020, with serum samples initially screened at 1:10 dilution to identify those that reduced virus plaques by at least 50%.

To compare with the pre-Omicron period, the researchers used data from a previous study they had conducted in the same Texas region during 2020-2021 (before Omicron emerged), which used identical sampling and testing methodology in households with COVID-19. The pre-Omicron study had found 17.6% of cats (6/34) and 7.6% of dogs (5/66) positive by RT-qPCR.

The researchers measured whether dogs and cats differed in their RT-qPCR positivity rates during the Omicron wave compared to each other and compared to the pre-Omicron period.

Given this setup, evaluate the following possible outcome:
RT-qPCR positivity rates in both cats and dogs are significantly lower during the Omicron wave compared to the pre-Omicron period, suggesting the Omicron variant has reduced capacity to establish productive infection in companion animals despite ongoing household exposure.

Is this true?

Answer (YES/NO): NO